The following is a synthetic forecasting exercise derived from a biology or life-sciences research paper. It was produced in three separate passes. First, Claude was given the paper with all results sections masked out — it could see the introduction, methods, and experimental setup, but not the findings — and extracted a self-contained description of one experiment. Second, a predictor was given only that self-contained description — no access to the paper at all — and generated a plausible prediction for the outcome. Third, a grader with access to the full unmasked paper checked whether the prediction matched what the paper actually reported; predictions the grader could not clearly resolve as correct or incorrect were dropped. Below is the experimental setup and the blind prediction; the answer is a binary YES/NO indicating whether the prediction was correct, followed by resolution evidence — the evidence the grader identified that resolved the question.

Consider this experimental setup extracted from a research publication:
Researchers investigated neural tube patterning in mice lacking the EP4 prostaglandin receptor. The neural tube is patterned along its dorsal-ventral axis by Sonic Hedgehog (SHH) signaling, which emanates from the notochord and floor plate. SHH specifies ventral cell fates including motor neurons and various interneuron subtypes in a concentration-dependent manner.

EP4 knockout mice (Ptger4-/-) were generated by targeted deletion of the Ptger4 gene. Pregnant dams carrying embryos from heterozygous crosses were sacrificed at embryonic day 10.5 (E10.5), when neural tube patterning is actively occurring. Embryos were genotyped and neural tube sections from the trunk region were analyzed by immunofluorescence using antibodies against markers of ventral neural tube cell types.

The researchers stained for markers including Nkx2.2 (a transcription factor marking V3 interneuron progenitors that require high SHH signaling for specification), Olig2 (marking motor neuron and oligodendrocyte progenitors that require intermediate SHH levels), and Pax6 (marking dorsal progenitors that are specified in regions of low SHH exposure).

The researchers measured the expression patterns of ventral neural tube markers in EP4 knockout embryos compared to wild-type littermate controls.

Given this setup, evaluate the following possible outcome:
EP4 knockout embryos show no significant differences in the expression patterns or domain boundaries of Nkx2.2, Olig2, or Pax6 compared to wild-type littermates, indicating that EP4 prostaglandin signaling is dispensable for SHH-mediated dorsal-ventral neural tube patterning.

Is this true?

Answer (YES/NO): NO